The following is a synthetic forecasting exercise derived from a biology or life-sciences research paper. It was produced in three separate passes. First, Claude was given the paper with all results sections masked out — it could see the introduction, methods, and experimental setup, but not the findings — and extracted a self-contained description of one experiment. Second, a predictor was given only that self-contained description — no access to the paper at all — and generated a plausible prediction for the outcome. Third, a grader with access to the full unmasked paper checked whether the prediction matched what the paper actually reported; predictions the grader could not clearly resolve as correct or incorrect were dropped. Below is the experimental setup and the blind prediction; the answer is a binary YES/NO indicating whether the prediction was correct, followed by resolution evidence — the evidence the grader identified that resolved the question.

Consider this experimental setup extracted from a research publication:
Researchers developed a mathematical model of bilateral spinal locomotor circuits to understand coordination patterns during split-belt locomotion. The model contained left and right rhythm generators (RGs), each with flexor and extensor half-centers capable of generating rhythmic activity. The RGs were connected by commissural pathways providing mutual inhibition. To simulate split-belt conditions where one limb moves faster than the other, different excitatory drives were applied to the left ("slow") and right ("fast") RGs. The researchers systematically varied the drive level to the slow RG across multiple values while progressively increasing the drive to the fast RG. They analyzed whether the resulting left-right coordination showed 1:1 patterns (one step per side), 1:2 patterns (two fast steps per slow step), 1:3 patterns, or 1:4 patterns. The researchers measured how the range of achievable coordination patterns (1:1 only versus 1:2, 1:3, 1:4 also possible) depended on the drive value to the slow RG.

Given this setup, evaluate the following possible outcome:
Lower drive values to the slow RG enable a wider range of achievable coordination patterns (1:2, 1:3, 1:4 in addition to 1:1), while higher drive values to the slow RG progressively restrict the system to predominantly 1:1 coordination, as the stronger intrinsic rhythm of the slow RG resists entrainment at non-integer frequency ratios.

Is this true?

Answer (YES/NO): YES